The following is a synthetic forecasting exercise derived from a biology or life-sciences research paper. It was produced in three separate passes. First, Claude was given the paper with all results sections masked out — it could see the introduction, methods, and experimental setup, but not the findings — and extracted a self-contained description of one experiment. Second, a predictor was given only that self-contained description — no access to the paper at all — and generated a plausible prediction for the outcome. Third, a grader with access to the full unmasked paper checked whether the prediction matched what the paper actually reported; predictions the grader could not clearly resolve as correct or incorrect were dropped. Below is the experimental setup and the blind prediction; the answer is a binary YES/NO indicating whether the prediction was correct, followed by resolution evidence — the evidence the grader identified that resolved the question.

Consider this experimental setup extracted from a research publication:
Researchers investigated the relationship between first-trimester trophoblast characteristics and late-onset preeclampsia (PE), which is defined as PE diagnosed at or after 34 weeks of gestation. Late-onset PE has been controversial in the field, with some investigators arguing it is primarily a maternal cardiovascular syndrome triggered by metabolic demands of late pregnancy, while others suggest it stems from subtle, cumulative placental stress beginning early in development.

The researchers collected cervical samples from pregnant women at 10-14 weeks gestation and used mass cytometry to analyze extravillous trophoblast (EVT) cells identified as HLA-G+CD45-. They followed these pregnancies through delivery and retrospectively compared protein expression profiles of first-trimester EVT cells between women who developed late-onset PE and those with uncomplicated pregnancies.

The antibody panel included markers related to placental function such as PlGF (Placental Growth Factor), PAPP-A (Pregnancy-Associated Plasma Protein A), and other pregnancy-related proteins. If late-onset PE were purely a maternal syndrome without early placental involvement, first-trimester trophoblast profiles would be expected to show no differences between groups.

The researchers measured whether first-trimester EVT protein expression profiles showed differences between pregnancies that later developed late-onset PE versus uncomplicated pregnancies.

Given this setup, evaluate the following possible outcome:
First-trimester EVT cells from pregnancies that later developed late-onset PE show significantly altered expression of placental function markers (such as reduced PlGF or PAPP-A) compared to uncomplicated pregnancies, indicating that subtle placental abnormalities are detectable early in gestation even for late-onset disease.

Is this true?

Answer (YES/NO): YES